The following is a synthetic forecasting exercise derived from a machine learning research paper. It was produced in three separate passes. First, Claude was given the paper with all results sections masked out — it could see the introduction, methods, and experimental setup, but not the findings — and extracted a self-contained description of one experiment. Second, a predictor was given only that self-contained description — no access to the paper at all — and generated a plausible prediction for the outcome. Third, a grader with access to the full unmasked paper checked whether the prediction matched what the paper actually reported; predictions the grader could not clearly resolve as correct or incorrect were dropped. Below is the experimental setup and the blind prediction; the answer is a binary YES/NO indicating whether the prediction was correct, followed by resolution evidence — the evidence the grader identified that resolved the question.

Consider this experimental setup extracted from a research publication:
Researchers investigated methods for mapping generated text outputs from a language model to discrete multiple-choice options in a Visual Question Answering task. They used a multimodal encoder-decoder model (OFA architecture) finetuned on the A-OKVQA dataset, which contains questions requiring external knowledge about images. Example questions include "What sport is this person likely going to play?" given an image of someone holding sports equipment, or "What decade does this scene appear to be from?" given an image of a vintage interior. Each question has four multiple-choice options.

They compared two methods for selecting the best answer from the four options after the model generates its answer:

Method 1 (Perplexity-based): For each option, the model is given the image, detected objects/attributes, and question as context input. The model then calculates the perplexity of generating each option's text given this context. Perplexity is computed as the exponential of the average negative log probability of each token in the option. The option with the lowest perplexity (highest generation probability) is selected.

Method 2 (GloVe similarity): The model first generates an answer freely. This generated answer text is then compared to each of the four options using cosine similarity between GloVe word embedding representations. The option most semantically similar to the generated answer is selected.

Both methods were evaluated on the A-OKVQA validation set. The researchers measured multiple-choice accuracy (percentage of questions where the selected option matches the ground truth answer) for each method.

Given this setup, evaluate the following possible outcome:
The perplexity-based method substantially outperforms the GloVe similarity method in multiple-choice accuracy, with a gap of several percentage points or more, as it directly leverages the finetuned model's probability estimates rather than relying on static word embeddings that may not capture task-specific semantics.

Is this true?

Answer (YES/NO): YES